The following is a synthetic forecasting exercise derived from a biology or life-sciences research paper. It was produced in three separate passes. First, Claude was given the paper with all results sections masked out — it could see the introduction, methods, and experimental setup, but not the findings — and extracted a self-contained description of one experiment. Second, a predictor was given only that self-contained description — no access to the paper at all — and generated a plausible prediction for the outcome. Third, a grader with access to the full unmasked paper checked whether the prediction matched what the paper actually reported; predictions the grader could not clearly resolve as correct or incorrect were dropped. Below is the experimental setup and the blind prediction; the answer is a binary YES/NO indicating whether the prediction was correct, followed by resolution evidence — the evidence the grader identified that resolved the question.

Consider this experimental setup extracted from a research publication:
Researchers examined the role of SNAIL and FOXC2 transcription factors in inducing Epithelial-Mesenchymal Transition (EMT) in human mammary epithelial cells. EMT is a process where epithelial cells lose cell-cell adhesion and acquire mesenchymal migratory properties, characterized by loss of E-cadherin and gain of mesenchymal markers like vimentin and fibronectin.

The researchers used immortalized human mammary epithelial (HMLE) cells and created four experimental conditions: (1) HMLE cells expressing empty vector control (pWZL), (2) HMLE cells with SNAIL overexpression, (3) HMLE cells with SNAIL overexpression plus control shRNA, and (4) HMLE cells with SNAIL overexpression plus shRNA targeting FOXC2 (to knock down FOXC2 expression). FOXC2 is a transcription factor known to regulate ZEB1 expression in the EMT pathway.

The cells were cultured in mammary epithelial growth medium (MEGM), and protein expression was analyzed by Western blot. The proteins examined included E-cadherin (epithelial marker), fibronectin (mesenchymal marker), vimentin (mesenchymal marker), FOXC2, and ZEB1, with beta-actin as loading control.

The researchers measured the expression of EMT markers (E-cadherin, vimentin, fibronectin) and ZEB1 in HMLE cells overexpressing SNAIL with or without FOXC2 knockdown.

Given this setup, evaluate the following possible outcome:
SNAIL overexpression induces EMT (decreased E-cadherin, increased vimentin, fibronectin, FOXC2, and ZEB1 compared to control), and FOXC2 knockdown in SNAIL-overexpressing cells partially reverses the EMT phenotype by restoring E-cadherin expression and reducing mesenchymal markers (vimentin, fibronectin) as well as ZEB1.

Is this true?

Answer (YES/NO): NO